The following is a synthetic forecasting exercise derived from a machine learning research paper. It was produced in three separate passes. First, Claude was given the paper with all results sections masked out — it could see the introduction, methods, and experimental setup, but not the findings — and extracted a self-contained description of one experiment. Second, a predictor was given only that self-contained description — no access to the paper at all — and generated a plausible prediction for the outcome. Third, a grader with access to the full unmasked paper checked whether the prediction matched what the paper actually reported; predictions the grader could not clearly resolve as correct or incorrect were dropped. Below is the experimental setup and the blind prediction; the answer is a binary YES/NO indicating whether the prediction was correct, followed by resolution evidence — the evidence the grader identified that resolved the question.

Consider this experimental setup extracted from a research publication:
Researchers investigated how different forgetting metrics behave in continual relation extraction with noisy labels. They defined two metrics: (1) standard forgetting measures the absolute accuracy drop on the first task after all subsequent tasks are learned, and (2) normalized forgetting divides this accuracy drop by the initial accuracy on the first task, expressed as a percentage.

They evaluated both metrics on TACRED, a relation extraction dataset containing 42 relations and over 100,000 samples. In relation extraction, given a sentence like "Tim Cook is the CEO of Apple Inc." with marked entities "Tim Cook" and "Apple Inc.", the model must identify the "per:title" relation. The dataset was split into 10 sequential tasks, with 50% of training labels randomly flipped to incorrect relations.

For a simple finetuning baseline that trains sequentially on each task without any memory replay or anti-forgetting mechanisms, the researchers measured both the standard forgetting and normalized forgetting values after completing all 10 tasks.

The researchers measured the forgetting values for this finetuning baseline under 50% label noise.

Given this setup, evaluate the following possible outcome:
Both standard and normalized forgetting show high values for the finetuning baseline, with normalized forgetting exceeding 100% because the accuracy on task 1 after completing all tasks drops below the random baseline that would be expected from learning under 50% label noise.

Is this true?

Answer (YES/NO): NO